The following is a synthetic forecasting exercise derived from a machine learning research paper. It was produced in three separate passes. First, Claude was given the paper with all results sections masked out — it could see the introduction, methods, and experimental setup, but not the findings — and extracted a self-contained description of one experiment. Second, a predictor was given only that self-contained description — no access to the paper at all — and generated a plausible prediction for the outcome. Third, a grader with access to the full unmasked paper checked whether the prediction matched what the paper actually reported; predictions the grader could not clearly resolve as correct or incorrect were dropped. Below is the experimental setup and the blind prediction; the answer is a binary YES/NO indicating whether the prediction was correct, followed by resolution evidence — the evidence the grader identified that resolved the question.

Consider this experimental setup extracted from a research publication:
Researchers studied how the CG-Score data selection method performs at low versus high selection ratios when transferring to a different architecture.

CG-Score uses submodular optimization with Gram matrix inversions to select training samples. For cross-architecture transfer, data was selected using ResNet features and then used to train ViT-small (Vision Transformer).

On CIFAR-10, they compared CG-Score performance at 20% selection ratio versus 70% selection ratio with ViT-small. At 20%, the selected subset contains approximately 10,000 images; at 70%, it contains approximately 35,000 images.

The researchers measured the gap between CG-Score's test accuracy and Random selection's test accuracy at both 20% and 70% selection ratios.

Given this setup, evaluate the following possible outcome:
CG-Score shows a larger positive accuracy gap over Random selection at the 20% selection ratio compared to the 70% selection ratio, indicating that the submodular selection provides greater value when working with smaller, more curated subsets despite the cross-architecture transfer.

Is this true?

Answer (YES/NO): NO